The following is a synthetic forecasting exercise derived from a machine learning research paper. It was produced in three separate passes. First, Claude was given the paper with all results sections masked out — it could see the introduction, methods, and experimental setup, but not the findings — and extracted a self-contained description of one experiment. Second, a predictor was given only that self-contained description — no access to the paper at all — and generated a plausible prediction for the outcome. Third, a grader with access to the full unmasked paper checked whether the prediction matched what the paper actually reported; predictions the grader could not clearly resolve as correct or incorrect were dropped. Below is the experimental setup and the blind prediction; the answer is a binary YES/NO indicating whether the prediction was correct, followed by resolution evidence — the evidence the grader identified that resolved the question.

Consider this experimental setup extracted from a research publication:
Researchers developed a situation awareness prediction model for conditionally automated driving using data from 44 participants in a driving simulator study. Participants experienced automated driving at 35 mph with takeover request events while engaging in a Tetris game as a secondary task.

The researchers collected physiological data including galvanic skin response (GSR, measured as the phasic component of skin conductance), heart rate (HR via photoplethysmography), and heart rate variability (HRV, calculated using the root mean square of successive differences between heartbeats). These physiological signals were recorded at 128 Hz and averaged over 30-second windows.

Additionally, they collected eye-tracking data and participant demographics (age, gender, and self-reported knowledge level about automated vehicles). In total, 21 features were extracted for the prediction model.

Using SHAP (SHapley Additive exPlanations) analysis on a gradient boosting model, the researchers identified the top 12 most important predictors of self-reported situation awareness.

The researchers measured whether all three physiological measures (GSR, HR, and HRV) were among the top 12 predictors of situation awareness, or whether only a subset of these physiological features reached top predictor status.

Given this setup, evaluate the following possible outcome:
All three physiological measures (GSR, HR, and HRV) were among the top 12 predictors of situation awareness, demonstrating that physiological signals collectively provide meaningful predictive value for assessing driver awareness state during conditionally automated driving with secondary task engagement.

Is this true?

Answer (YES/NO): YES